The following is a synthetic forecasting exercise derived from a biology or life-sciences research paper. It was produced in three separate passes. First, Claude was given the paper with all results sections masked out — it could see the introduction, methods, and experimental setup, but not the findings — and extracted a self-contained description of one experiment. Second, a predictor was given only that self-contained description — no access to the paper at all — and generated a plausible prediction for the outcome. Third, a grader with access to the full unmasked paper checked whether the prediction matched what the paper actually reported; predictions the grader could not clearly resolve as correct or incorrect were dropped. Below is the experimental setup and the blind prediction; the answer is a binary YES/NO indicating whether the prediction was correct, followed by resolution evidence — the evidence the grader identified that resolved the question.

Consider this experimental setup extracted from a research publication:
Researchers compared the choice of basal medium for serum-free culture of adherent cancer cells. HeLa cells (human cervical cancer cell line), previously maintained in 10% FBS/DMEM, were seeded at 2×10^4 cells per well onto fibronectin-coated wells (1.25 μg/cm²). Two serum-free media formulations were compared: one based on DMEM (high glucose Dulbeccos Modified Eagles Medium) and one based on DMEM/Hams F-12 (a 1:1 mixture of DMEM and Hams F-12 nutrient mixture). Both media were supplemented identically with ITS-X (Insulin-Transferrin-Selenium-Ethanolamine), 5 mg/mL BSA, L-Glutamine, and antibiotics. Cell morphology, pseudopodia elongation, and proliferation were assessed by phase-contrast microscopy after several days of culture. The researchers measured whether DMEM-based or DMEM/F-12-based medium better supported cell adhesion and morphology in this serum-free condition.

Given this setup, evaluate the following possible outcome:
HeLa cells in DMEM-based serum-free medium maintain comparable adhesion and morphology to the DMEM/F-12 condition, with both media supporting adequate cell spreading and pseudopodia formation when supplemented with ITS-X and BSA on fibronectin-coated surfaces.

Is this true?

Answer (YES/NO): NO